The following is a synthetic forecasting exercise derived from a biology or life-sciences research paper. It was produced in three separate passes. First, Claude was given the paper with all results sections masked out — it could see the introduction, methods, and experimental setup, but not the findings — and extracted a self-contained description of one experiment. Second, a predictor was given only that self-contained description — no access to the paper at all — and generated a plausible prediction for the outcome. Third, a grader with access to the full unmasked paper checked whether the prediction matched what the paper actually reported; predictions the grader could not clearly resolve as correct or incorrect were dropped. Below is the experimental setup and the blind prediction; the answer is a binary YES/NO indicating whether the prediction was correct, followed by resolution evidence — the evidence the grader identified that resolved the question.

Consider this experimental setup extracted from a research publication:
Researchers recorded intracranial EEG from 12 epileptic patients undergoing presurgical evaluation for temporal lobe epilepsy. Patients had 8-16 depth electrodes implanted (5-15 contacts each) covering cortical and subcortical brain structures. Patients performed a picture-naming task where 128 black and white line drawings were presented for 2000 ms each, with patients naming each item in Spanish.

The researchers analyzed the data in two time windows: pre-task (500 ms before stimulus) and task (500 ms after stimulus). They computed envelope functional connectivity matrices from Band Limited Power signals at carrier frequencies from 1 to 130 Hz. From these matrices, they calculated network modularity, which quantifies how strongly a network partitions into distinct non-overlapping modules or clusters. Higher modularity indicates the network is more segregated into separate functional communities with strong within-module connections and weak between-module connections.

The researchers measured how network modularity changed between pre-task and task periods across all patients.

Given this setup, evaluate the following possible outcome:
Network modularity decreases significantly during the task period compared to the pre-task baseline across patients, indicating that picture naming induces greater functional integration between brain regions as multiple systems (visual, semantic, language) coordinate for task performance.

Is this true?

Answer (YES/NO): YES